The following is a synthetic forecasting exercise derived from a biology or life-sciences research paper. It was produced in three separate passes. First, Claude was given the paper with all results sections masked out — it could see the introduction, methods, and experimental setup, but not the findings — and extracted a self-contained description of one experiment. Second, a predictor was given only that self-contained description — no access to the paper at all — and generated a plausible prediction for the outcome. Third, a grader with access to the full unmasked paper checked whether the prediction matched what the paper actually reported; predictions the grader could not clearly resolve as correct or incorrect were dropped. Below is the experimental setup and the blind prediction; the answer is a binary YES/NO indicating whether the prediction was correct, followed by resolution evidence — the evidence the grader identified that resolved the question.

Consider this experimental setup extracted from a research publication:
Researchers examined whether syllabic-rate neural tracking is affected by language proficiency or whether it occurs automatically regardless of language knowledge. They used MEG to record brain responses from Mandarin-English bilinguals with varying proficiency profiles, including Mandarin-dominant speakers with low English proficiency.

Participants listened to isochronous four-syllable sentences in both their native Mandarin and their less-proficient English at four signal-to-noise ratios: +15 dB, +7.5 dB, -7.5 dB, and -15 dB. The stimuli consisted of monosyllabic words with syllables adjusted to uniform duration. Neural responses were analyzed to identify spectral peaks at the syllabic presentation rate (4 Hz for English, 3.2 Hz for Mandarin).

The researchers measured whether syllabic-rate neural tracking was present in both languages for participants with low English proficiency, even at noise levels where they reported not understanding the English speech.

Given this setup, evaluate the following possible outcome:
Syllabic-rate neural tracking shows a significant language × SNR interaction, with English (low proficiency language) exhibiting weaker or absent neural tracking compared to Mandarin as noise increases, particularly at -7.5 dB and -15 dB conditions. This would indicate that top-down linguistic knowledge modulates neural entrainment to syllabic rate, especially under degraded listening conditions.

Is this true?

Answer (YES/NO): NO